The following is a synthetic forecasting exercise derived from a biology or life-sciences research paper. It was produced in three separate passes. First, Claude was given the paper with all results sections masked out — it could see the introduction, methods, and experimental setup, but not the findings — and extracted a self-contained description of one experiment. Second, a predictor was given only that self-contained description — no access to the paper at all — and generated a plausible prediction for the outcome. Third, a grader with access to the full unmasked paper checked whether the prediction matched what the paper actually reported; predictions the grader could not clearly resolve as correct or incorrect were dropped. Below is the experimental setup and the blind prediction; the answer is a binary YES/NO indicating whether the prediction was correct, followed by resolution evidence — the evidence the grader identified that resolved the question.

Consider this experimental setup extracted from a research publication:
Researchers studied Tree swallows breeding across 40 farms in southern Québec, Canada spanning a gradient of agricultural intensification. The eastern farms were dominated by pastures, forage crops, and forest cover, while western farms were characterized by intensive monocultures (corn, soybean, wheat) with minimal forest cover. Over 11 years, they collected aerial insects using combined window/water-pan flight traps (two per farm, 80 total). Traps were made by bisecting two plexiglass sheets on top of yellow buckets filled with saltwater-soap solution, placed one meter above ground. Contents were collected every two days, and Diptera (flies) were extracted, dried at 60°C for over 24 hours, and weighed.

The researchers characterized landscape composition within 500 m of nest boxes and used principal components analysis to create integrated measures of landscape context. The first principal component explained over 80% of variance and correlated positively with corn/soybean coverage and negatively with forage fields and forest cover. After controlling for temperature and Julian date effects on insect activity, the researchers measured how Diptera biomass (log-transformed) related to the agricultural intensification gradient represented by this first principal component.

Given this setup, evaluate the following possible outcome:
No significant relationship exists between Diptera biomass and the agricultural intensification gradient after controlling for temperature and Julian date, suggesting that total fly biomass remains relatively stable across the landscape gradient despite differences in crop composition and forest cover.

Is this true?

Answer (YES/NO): NO